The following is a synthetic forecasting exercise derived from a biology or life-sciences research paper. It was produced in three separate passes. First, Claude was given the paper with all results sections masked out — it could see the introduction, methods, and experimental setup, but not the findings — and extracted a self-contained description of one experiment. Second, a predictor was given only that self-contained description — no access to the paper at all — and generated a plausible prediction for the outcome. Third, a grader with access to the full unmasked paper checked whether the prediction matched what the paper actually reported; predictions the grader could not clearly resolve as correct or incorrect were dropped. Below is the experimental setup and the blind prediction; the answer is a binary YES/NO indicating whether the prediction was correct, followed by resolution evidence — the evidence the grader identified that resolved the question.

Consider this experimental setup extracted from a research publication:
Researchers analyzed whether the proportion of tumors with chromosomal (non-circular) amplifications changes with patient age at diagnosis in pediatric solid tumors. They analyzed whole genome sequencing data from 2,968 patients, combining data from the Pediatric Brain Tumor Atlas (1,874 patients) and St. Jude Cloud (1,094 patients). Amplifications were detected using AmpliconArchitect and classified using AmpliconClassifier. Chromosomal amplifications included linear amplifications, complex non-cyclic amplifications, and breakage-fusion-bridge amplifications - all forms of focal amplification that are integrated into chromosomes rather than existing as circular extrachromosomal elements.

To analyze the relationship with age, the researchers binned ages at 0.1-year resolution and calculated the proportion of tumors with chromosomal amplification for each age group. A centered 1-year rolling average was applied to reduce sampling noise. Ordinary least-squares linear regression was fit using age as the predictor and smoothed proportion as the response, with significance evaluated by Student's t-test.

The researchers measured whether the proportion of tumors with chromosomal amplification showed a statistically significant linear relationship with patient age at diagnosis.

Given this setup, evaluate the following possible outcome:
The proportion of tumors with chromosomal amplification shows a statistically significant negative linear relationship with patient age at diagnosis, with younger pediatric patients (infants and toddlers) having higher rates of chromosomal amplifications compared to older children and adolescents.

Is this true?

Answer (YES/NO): NO